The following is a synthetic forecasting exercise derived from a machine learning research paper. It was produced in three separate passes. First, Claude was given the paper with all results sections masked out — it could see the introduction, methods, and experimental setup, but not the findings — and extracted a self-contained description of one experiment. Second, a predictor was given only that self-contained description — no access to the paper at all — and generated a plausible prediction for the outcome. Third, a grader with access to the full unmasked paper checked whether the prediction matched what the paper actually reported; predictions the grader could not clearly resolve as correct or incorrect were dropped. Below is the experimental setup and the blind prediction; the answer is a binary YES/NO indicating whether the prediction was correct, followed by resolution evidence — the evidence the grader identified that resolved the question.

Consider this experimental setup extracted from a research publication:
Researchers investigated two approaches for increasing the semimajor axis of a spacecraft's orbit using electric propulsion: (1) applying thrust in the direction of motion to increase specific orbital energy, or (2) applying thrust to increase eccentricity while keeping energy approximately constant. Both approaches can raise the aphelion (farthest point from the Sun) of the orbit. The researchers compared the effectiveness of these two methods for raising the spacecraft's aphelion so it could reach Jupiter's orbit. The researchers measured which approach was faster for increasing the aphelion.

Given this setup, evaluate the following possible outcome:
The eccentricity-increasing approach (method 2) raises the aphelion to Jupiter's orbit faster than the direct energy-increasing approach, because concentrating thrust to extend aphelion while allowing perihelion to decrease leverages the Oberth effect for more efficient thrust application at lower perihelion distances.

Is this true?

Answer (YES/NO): NO